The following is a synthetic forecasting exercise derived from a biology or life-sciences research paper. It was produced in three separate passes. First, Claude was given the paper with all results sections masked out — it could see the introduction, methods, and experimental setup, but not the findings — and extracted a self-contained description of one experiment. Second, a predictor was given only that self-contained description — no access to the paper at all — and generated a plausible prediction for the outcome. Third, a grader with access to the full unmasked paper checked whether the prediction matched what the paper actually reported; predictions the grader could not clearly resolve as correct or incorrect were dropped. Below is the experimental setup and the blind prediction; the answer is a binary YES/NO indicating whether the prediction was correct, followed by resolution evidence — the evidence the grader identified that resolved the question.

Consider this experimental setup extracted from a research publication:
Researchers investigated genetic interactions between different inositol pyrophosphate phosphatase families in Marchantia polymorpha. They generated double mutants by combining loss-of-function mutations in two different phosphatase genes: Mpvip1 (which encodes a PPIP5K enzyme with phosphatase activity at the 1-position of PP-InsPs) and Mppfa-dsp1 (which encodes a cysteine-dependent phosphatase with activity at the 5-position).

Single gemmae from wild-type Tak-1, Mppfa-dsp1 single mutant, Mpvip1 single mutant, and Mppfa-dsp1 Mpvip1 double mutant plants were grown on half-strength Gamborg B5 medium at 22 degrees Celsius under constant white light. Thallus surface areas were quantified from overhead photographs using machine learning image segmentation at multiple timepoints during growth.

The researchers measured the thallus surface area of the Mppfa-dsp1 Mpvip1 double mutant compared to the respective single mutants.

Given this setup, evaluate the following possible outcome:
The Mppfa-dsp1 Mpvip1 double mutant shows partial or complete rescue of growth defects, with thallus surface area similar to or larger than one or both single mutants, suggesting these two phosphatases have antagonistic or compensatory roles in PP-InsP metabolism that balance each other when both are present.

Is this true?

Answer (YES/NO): NO